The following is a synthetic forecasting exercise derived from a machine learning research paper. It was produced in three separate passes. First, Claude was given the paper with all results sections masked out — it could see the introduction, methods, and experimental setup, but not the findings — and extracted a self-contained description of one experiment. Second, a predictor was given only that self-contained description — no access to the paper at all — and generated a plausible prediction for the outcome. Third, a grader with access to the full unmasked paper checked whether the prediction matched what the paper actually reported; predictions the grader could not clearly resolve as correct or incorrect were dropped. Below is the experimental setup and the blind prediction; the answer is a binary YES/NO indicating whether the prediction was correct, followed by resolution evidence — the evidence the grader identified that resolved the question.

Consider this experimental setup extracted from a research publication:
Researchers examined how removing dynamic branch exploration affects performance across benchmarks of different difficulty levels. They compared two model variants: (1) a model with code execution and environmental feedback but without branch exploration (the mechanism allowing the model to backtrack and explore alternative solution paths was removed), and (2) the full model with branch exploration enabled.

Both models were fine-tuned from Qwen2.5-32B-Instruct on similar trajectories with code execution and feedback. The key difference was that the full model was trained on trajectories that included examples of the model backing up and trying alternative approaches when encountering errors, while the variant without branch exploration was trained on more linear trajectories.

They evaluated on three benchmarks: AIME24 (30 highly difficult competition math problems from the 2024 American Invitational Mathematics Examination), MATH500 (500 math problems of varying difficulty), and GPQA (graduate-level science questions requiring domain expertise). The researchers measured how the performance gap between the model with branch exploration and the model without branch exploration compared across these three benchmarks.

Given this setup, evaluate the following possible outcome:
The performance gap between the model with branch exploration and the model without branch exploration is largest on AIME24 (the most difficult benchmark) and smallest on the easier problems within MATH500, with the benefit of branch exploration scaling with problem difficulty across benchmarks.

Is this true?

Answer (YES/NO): NO